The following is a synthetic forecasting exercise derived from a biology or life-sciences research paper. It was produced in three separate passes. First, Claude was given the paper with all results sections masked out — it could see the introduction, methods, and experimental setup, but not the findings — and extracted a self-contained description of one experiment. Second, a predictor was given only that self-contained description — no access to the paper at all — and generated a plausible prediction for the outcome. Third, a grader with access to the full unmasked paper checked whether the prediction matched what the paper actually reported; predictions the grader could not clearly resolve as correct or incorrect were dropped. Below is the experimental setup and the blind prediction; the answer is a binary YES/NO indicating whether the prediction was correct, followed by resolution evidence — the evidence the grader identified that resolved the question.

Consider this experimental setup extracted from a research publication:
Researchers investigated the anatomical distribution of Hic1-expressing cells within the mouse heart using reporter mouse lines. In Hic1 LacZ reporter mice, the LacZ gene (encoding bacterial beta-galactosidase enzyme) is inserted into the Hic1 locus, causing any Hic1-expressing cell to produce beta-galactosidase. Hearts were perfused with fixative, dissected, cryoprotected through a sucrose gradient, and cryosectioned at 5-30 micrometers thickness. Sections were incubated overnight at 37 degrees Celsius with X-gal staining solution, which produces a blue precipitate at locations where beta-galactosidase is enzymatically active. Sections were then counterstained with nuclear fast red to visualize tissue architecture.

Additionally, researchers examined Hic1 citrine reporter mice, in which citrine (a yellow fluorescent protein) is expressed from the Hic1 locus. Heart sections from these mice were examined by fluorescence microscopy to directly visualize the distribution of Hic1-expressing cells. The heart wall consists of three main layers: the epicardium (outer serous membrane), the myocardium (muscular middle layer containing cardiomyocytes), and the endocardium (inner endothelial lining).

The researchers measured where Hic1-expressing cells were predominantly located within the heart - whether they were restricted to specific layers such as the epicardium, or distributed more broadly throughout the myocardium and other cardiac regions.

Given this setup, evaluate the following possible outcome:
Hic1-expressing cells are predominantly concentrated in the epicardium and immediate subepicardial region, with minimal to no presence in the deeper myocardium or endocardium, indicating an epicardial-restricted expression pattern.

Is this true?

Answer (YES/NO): NO